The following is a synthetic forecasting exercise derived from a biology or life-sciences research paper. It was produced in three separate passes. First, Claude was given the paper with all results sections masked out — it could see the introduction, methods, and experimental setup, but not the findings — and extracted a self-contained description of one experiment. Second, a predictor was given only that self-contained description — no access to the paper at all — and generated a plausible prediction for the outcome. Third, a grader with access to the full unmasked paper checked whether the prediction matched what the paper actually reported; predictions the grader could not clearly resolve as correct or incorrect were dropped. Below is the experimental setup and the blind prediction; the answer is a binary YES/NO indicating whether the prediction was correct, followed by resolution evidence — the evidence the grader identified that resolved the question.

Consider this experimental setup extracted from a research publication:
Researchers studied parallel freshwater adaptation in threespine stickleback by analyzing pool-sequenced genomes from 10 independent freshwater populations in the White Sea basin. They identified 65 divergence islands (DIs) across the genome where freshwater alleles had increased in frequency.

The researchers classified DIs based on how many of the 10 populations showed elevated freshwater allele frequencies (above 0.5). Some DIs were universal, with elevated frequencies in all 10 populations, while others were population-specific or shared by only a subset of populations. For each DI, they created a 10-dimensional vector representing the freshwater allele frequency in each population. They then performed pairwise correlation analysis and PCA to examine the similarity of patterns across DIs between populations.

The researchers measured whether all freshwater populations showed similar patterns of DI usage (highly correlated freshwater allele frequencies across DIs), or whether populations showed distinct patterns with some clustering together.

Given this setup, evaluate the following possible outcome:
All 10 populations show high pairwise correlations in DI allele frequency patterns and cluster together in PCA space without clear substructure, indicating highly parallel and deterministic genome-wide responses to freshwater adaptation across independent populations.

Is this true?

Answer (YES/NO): NO